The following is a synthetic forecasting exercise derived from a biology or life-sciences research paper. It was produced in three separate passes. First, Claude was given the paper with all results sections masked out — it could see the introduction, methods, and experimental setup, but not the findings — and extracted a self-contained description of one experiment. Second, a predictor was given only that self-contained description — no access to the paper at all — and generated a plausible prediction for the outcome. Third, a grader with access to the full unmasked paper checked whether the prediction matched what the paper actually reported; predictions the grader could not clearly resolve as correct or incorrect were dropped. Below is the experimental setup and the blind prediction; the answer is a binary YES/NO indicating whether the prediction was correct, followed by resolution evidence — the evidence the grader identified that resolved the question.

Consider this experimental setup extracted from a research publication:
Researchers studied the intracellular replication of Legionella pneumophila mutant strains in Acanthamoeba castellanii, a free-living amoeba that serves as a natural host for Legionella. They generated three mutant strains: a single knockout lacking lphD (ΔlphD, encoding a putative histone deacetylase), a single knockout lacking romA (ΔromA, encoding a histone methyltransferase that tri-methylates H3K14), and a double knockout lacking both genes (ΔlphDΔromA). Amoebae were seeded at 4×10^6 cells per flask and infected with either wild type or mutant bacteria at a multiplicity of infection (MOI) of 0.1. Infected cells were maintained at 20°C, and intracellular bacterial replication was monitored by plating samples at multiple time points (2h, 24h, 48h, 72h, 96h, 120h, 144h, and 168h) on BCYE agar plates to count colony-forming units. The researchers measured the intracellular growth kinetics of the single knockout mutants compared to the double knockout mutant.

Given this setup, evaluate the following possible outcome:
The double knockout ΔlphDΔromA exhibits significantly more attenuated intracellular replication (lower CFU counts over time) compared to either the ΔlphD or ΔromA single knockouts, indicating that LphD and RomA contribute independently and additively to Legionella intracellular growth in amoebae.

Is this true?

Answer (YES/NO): NO